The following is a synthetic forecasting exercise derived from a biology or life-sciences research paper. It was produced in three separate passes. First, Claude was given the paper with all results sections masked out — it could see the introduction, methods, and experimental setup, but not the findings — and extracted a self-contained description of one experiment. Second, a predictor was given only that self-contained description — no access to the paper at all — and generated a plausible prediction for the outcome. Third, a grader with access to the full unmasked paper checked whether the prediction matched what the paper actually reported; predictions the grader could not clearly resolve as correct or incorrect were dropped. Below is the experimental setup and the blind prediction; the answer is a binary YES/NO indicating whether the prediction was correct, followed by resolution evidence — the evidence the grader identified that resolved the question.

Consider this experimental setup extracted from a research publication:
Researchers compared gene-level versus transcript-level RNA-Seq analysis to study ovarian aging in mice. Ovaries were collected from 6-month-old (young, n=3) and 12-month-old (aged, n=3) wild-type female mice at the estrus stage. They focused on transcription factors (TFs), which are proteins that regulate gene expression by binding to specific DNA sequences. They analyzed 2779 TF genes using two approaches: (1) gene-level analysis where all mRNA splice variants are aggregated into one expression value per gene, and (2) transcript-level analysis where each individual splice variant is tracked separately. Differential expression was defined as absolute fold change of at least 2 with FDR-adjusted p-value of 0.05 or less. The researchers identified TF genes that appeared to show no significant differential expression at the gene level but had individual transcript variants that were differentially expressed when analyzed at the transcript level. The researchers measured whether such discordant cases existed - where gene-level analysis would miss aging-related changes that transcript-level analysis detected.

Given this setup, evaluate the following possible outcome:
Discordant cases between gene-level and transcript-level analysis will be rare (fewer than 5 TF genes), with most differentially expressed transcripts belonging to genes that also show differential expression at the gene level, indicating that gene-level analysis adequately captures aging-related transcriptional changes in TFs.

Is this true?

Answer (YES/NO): NO